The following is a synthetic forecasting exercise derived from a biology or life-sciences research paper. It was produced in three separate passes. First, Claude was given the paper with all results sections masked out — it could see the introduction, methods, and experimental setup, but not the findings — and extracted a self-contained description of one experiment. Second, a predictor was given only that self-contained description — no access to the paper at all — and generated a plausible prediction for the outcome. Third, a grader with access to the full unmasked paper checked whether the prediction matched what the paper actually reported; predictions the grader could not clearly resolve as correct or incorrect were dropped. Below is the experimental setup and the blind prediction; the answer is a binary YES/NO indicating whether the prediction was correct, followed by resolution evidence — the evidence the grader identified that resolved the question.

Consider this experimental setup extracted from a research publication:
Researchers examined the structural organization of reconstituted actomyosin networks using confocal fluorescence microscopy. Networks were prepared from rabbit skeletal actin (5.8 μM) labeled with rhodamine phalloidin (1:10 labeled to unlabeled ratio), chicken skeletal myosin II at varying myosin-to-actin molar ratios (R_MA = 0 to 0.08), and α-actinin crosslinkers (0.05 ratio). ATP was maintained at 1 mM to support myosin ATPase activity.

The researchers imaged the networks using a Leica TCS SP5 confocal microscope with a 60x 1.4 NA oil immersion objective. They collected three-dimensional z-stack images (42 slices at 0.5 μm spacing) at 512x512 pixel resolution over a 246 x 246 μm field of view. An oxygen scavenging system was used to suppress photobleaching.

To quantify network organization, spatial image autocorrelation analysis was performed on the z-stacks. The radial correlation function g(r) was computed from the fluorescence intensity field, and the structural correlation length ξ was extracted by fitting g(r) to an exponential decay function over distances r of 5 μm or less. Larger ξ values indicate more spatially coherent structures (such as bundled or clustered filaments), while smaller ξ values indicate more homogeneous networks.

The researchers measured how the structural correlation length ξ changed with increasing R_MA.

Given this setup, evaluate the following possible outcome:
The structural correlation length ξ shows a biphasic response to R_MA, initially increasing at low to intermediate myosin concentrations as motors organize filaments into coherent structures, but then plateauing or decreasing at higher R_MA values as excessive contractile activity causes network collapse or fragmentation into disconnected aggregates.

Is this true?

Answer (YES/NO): NO